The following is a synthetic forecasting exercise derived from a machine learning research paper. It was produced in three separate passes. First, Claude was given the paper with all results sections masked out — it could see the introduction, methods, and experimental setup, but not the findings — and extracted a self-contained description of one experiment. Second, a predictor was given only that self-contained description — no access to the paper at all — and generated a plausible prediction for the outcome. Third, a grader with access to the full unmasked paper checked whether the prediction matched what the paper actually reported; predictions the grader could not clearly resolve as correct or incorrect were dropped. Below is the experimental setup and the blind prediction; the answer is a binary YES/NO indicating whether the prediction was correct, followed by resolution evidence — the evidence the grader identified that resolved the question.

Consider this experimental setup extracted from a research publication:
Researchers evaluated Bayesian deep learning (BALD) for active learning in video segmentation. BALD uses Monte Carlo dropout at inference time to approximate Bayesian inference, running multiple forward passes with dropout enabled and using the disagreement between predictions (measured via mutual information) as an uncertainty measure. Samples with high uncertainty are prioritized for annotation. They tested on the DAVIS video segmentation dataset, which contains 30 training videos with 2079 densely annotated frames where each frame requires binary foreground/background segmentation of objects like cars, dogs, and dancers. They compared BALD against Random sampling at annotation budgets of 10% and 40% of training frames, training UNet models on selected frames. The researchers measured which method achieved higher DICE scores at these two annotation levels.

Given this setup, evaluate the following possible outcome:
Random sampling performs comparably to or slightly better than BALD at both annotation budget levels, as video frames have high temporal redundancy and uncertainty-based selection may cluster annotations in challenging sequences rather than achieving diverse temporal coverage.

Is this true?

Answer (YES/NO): NO